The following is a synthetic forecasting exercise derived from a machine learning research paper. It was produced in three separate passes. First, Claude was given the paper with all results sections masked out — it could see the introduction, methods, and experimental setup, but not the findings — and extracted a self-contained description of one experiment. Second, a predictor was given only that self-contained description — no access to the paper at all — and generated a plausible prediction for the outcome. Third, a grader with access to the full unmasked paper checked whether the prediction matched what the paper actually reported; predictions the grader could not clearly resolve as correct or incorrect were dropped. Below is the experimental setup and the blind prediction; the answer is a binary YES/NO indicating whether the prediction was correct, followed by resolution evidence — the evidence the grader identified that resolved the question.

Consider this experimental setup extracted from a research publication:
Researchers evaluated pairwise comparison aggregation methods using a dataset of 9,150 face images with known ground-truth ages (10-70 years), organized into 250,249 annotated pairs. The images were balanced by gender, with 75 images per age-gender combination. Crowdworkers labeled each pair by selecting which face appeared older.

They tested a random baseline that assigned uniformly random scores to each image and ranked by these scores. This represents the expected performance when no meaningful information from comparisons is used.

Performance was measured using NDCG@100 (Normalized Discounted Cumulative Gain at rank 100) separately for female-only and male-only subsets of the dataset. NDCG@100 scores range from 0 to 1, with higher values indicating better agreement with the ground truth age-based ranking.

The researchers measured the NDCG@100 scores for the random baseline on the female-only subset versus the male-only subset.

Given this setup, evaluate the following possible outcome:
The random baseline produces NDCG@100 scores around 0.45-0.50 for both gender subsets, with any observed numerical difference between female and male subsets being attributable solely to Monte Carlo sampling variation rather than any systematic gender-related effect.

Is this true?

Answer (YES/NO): NO